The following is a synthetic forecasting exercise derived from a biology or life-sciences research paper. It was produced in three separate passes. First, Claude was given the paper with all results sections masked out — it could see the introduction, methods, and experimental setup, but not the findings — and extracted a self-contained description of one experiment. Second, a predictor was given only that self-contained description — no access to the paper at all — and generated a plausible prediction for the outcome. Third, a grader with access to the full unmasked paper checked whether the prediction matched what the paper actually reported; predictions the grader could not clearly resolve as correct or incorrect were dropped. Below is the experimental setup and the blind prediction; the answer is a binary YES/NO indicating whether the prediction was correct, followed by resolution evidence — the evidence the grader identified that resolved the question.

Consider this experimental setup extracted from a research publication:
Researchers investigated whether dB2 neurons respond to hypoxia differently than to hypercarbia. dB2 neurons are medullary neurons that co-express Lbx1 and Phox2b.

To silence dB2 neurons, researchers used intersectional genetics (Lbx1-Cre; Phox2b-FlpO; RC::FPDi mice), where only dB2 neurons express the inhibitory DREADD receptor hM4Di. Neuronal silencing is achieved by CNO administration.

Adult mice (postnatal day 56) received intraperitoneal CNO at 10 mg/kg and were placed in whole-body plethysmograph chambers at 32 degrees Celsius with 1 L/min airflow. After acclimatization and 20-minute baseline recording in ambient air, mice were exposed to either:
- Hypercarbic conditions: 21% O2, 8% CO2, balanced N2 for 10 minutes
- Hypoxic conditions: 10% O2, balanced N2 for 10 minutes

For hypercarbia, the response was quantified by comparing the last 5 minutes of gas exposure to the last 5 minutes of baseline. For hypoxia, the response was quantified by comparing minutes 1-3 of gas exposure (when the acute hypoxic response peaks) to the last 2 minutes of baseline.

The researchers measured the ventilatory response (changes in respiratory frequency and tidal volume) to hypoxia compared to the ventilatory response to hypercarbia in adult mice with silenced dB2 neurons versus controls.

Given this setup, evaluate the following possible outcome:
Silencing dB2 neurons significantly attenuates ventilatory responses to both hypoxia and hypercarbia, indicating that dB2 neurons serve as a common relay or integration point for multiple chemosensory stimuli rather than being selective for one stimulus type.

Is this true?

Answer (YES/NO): NO